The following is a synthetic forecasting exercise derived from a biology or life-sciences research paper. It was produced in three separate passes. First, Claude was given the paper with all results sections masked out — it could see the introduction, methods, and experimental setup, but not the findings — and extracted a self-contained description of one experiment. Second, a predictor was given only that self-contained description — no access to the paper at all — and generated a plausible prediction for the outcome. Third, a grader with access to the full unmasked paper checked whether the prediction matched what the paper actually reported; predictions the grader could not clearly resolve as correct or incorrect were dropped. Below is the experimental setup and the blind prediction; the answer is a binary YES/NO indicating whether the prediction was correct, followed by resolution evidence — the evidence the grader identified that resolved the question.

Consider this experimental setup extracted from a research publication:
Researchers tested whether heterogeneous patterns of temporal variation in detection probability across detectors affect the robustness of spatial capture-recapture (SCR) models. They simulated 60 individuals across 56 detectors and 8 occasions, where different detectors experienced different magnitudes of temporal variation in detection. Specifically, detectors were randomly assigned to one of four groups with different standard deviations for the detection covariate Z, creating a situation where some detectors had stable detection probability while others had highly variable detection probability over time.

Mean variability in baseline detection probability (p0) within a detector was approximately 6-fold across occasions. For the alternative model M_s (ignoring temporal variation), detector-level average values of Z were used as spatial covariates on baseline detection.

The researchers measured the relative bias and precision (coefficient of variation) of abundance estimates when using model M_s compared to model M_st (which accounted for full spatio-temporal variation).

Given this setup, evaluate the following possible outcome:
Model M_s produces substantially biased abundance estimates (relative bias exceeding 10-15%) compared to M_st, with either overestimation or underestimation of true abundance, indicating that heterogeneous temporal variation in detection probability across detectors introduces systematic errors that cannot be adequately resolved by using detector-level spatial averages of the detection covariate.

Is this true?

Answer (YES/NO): NO